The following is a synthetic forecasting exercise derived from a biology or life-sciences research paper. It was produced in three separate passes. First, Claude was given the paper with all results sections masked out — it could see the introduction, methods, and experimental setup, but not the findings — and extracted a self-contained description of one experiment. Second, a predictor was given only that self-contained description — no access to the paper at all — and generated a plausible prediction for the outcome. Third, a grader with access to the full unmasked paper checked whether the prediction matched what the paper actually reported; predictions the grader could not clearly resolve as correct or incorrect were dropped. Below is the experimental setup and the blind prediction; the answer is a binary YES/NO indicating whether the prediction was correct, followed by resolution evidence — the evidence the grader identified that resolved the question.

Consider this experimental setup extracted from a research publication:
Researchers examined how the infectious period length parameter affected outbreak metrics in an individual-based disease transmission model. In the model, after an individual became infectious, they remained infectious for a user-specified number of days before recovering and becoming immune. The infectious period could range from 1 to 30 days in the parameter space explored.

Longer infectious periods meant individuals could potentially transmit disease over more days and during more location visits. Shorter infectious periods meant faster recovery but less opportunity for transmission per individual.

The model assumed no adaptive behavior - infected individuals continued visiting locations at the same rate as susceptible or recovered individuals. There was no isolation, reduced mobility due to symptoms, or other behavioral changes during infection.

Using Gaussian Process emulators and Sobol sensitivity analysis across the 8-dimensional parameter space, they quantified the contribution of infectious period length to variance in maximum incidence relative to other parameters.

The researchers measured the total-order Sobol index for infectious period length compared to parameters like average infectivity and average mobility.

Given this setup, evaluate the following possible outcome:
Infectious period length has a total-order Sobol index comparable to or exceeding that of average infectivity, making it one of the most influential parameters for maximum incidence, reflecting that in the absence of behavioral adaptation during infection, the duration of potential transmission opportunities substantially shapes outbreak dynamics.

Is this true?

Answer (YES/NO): NO